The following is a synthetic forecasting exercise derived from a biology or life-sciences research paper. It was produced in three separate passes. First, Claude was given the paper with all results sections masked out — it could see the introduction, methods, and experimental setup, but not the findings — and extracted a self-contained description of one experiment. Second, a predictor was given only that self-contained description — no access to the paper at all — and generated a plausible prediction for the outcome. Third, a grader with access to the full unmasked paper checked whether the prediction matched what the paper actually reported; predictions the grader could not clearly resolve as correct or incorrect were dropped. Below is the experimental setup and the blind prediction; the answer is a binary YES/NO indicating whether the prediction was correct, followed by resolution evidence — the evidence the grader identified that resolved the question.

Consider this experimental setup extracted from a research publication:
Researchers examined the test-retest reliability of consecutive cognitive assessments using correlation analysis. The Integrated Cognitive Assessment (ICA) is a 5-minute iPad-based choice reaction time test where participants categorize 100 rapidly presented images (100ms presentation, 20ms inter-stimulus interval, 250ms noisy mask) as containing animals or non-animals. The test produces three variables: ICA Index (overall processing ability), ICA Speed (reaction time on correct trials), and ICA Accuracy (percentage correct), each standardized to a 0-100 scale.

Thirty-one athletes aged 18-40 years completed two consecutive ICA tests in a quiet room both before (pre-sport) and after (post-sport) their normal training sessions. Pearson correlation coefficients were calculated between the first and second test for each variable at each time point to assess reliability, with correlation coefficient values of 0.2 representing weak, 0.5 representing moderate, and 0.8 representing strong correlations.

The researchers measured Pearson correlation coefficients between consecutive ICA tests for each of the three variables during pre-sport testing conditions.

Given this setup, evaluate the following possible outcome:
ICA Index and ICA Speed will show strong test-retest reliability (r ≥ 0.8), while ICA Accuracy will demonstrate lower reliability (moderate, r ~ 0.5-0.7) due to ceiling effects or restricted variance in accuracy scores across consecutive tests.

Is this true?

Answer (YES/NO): NO